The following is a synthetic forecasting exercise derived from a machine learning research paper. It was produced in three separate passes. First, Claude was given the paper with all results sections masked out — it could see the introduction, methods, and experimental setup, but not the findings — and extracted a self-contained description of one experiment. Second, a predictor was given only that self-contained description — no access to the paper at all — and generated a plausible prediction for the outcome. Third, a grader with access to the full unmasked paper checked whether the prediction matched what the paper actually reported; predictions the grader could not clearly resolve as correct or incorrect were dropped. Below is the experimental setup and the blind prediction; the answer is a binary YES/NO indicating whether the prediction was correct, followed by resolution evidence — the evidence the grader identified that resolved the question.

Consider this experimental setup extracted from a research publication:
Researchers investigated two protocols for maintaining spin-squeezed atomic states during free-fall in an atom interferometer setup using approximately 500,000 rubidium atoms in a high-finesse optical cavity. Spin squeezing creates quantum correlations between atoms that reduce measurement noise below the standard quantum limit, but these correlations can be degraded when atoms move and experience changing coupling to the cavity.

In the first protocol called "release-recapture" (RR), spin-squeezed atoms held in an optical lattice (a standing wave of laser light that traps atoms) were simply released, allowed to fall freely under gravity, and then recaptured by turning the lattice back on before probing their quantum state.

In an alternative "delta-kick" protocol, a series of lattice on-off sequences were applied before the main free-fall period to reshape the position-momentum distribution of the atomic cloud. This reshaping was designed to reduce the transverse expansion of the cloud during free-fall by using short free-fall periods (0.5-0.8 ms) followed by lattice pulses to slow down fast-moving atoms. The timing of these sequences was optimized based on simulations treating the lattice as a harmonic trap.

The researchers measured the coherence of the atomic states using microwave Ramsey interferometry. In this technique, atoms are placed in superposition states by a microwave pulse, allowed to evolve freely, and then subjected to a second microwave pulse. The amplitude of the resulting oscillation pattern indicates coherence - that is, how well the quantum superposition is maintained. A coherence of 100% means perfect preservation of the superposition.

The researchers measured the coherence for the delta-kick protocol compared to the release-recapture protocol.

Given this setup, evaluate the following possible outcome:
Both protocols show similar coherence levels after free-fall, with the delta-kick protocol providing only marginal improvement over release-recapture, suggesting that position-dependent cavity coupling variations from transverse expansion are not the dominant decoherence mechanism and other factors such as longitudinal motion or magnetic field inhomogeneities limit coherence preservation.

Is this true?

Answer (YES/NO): NO